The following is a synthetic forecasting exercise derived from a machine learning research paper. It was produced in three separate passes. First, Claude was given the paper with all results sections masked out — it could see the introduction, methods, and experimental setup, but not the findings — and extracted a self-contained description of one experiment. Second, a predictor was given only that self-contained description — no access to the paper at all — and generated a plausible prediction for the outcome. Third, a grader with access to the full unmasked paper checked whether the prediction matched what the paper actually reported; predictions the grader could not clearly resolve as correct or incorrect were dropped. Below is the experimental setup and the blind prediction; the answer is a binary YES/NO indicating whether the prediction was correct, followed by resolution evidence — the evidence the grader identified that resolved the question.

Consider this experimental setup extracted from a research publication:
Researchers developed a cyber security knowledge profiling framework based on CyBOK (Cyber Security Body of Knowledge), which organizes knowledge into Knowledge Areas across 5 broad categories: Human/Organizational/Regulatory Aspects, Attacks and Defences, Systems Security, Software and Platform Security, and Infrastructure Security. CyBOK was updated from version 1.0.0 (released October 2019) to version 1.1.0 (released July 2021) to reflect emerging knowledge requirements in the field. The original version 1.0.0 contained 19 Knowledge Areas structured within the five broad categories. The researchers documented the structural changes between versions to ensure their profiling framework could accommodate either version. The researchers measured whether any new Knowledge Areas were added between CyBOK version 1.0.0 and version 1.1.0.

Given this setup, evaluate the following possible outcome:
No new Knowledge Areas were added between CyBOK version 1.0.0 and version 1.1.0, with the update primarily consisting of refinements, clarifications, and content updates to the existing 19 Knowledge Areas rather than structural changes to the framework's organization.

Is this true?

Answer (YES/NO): NO